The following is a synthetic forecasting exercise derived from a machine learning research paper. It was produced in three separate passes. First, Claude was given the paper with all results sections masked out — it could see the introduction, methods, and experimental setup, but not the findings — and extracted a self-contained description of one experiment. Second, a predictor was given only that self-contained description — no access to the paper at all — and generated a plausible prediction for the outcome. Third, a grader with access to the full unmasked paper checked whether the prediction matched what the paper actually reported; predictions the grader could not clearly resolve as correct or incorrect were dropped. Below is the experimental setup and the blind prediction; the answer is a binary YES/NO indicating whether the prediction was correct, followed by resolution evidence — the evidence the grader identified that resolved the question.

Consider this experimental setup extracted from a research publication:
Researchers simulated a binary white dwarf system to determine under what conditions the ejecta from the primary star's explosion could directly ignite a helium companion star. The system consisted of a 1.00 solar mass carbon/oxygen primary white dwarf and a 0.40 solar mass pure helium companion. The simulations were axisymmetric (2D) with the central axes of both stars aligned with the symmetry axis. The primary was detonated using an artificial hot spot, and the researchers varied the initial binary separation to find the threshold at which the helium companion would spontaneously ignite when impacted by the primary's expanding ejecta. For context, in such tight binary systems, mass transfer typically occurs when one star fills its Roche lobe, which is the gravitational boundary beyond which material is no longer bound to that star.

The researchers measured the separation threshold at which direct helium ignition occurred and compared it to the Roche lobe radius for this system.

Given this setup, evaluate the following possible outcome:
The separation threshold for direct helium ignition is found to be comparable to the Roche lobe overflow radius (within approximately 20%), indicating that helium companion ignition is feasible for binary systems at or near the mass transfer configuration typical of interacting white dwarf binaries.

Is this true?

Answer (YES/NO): NO